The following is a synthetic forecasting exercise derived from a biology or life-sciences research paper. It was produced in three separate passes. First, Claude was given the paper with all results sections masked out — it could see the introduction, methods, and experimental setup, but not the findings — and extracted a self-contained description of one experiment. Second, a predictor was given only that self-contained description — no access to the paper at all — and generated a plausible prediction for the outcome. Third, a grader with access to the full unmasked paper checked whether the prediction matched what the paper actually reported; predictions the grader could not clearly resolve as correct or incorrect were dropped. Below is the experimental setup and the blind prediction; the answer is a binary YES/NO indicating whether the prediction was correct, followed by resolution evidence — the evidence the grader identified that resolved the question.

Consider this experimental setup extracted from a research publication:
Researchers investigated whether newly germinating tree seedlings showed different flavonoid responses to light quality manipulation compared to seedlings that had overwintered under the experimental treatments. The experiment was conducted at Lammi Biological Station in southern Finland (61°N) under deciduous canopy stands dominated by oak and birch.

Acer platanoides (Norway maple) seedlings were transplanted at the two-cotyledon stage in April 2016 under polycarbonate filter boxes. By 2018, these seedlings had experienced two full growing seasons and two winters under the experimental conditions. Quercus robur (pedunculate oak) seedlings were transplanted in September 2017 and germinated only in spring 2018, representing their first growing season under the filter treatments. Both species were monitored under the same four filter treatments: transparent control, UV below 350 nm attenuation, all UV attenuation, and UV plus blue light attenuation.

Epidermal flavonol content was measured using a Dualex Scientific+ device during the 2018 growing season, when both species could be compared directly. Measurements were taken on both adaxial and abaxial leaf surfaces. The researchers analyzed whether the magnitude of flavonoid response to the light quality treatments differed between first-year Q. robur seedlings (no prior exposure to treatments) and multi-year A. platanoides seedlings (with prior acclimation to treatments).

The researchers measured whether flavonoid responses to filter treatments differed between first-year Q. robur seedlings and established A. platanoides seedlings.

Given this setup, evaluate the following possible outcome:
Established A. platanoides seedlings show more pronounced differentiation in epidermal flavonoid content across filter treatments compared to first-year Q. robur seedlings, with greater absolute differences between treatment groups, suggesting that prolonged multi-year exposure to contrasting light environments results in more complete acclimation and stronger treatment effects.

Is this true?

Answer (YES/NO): NO